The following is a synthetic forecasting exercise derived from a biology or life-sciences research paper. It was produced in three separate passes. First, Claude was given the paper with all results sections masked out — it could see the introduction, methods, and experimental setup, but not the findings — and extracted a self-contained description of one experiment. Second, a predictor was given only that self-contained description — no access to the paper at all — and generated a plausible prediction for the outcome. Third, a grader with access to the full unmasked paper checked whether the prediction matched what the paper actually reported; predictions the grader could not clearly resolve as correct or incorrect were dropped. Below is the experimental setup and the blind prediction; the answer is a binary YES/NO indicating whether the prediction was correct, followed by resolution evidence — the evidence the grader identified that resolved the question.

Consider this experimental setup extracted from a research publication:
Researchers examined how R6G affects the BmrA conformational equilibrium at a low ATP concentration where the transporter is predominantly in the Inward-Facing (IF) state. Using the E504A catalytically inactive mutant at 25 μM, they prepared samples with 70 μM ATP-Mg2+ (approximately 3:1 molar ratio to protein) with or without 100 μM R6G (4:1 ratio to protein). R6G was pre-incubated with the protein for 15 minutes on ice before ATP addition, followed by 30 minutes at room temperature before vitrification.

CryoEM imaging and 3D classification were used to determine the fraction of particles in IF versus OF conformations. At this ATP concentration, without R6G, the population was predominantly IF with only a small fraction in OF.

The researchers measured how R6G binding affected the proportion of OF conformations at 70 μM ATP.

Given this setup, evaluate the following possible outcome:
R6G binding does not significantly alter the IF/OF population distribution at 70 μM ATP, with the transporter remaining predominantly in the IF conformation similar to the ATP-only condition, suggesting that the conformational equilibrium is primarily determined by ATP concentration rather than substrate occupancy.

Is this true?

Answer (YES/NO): NO